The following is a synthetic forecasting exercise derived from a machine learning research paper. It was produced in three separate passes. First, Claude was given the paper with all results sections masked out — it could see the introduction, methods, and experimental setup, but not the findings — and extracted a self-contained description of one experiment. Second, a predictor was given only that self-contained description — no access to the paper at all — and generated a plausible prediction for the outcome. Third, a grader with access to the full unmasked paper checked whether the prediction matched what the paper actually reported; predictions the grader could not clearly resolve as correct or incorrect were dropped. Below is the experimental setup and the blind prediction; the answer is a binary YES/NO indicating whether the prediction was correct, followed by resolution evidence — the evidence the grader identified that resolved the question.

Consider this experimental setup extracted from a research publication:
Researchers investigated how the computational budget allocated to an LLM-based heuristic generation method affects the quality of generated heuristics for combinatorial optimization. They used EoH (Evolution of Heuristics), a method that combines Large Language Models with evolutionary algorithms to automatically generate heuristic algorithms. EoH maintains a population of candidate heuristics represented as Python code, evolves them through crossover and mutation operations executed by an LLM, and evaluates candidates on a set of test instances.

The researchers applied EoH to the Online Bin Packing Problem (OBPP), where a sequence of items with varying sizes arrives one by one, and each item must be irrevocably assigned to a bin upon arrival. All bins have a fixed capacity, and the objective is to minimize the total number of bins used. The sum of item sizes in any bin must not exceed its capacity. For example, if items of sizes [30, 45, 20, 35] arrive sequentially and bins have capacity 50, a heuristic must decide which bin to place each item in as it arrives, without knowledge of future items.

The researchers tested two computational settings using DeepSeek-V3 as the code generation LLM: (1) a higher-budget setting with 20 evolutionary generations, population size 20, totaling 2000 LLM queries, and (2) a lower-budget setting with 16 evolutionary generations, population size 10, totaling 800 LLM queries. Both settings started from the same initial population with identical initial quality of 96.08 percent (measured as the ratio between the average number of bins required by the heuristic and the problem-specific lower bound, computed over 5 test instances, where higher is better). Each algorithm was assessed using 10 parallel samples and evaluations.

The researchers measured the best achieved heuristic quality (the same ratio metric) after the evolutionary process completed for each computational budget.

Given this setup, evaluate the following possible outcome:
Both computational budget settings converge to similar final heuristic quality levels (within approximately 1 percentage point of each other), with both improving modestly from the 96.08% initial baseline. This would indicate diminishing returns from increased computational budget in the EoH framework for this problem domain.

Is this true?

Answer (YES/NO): YES